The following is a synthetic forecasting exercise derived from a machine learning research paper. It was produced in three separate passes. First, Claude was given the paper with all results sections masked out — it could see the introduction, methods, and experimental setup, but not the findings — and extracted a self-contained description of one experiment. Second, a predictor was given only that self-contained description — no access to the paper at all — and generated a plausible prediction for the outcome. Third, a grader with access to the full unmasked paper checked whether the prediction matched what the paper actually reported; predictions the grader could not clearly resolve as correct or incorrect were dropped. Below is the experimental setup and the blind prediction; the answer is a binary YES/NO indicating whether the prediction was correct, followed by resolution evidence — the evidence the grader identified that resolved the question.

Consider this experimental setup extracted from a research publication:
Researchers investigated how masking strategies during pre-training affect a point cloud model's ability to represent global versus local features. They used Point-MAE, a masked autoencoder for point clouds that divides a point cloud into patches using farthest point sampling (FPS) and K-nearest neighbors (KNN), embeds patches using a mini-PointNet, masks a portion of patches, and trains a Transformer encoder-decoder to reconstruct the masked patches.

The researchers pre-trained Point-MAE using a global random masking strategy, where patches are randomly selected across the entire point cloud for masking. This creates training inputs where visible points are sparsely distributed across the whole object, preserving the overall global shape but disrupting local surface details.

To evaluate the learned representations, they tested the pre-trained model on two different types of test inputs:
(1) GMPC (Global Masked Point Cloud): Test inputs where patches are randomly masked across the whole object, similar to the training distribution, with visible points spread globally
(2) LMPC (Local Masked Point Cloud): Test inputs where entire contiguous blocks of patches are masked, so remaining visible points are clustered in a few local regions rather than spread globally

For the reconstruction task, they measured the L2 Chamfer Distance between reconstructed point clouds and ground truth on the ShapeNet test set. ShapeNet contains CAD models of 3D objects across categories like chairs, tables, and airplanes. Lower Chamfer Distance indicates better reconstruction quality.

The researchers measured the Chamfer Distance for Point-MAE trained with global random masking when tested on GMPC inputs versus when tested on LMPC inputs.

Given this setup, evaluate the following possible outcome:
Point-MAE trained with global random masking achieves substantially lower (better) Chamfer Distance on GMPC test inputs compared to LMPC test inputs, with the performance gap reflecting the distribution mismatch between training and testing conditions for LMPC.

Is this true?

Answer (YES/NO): YES